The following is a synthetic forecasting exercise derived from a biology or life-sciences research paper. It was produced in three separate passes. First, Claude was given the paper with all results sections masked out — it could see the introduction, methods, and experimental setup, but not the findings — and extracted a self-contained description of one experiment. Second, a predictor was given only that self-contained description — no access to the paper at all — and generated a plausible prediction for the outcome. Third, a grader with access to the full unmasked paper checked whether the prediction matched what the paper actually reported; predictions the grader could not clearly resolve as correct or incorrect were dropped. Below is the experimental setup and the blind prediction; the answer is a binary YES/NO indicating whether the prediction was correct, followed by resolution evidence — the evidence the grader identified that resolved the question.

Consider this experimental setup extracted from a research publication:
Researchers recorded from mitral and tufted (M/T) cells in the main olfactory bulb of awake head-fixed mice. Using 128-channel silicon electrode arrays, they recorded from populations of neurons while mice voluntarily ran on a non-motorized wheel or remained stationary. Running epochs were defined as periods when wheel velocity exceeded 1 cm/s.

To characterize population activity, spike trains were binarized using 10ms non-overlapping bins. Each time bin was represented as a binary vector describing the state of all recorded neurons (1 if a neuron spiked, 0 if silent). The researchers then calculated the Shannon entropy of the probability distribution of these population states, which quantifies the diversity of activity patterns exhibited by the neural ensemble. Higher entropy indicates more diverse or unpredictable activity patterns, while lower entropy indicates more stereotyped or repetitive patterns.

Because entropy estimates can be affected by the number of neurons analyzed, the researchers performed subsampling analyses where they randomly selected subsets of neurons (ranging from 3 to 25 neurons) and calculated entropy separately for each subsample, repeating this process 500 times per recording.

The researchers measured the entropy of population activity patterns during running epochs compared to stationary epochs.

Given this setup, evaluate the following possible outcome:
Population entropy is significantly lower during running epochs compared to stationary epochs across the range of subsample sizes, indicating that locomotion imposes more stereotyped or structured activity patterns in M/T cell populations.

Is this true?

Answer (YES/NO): NO